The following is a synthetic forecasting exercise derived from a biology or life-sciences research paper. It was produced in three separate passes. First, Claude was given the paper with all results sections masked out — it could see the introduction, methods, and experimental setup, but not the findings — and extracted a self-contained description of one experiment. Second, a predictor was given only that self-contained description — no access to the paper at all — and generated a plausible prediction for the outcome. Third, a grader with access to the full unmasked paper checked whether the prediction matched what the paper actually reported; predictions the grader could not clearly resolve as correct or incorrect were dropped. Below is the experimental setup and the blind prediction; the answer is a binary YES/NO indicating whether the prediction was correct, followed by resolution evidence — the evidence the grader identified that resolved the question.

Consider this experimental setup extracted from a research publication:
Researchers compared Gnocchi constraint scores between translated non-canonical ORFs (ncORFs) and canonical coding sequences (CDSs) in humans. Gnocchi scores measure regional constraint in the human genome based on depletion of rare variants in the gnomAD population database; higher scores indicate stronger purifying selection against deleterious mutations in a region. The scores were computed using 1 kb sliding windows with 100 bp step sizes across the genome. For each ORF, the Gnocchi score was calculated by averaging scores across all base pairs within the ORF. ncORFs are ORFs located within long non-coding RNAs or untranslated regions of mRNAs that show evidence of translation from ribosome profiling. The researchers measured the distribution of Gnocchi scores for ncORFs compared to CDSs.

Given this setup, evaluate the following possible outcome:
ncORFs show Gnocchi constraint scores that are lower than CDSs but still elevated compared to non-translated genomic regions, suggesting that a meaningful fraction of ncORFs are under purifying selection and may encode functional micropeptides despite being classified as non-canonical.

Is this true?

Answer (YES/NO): YES